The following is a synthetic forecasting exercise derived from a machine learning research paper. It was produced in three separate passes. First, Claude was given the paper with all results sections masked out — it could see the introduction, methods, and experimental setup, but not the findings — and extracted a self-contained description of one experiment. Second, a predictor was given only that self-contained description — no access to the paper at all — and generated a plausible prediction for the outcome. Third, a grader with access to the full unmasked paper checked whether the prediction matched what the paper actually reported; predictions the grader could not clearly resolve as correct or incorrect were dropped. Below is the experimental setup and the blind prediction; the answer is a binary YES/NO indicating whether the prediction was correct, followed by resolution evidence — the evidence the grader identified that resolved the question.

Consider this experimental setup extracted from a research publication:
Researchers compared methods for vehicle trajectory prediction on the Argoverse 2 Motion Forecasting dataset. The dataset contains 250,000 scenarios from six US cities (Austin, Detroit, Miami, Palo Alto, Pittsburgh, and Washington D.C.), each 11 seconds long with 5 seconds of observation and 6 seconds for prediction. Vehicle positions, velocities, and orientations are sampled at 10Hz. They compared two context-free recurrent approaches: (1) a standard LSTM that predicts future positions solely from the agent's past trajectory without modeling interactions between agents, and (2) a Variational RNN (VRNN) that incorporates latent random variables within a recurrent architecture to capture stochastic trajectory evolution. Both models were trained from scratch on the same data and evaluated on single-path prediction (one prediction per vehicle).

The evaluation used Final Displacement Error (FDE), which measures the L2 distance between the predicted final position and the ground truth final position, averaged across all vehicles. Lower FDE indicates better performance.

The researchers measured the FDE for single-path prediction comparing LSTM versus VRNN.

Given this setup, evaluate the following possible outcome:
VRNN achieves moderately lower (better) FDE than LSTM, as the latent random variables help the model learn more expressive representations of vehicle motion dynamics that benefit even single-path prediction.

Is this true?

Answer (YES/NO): NO